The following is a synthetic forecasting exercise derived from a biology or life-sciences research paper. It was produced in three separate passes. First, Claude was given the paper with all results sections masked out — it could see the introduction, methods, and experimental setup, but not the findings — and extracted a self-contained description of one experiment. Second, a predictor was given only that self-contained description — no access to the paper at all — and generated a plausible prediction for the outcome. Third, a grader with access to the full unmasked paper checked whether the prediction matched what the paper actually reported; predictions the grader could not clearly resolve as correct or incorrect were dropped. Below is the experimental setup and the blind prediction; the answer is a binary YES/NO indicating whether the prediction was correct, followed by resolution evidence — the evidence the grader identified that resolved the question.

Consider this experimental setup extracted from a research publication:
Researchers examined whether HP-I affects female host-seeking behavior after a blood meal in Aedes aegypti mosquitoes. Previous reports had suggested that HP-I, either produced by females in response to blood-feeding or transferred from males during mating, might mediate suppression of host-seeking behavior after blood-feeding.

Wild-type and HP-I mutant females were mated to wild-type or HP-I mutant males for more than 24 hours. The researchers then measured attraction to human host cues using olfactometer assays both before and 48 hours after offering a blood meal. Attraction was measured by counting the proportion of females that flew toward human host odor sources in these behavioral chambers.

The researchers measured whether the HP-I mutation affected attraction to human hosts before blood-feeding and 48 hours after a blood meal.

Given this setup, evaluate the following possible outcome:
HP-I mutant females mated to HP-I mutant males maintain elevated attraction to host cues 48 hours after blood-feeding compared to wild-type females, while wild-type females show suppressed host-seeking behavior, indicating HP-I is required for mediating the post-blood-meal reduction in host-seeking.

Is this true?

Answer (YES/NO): NO